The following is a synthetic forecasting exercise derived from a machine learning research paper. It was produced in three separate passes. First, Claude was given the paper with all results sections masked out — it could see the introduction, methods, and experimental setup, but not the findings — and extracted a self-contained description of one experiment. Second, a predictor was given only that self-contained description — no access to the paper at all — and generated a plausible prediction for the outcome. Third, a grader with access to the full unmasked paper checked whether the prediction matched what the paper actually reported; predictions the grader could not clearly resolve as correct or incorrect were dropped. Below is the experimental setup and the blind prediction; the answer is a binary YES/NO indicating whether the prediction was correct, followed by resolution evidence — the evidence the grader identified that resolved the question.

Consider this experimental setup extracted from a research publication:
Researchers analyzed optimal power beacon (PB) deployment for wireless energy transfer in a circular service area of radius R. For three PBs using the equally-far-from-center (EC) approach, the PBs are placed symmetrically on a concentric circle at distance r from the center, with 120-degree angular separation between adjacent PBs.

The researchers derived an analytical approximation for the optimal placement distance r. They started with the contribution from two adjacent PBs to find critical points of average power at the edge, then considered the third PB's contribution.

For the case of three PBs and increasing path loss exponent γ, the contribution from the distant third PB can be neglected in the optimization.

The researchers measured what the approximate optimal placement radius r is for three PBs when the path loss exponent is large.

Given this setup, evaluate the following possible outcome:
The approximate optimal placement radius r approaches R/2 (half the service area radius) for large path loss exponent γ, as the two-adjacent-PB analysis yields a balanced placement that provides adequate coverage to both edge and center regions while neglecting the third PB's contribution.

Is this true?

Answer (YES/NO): YES